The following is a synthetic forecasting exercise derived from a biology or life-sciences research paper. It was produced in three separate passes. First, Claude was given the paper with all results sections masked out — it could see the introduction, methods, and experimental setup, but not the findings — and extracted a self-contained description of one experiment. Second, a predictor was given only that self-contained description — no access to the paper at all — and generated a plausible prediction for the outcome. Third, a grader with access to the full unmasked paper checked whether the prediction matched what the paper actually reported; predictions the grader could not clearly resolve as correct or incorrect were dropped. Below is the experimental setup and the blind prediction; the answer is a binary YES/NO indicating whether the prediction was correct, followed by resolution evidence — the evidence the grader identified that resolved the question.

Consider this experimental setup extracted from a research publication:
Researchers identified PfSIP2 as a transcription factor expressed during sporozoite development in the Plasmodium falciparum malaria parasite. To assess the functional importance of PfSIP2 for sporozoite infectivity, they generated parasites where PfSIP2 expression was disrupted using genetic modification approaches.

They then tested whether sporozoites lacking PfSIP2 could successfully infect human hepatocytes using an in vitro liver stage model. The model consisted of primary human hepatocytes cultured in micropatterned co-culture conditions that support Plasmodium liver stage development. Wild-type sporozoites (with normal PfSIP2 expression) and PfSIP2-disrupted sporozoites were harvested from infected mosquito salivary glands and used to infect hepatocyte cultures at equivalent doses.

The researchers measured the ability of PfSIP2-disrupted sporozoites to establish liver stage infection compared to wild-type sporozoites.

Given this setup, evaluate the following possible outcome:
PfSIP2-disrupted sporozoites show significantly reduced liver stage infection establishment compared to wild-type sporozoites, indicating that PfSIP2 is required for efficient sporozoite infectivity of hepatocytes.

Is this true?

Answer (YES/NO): YES